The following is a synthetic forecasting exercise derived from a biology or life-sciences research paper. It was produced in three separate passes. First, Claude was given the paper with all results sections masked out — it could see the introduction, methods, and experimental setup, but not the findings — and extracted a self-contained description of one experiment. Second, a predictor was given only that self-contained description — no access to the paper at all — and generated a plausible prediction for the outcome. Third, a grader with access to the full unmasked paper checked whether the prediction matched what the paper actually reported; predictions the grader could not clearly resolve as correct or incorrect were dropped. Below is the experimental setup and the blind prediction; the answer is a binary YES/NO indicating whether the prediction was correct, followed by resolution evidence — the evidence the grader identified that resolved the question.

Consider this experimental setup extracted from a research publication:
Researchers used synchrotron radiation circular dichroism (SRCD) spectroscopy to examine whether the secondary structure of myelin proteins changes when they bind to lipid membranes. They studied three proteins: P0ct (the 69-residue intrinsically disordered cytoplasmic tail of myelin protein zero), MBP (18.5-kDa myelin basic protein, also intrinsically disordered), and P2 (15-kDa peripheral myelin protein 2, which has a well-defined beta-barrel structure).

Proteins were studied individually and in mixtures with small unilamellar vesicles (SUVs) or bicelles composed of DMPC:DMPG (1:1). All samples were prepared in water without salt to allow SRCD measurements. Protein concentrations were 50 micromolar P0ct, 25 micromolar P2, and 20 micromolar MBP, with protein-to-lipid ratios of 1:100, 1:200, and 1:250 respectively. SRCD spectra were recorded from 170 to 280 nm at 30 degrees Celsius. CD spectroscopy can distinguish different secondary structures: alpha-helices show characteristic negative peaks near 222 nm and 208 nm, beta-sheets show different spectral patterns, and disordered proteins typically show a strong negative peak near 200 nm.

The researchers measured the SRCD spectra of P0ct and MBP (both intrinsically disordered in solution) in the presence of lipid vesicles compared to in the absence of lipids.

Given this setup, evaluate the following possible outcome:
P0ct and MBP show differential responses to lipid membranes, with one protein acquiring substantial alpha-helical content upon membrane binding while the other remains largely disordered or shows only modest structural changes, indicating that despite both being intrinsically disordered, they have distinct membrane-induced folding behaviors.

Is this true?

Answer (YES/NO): NO